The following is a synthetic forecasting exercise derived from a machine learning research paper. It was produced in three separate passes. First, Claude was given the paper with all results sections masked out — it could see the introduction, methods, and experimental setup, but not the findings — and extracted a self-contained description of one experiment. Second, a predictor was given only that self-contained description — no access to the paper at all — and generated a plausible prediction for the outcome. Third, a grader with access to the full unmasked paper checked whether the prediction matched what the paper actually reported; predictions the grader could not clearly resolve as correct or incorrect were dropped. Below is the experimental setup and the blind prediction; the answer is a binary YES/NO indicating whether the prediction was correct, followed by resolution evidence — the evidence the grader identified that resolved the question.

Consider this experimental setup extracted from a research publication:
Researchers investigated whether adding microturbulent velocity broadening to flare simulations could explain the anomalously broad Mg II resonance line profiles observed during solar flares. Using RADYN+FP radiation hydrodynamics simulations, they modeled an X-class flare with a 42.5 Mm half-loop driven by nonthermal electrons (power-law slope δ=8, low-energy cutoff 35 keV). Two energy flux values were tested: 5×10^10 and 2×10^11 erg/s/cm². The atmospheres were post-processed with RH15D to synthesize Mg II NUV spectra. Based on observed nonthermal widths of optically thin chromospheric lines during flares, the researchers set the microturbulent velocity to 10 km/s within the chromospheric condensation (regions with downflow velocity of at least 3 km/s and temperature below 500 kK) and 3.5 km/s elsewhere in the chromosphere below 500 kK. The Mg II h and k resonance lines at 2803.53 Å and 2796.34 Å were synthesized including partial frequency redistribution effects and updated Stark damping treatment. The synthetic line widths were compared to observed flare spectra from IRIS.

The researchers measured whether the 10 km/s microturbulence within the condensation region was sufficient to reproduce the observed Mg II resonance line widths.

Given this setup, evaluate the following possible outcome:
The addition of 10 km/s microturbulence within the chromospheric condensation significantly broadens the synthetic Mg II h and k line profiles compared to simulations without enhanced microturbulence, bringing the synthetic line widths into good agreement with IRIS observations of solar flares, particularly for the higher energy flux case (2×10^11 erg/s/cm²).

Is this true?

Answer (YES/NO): NO